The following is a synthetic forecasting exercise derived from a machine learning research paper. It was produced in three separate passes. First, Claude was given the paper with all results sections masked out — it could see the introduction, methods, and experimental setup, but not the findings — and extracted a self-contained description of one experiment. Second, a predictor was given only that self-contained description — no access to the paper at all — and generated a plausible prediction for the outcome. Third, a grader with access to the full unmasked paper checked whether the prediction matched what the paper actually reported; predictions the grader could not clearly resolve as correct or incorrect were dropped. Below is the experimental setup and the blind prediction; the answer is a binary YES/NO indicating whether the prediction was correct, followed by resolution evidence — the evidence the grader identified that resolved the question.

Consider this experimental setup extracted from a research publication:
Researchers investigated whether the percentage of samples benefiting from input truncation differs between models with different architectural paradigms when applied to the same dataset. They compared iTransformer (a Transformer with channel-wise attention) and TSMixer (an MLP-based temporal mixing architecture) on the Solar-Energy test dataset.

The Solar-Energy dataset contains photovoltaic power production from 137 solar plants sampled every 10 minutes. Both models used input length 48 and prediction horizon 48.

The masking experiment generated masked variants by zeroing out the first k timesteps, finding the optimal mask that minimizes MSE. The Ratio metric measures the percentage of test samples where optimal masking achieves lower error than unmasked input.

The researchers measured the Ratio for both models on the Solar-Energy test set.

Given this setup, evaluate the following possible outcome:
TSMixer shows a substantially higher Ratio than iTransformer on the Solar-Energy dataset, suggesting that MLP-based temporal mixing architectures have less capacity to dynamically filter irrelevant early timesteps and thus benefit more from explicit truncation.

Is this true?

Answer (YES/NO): NO